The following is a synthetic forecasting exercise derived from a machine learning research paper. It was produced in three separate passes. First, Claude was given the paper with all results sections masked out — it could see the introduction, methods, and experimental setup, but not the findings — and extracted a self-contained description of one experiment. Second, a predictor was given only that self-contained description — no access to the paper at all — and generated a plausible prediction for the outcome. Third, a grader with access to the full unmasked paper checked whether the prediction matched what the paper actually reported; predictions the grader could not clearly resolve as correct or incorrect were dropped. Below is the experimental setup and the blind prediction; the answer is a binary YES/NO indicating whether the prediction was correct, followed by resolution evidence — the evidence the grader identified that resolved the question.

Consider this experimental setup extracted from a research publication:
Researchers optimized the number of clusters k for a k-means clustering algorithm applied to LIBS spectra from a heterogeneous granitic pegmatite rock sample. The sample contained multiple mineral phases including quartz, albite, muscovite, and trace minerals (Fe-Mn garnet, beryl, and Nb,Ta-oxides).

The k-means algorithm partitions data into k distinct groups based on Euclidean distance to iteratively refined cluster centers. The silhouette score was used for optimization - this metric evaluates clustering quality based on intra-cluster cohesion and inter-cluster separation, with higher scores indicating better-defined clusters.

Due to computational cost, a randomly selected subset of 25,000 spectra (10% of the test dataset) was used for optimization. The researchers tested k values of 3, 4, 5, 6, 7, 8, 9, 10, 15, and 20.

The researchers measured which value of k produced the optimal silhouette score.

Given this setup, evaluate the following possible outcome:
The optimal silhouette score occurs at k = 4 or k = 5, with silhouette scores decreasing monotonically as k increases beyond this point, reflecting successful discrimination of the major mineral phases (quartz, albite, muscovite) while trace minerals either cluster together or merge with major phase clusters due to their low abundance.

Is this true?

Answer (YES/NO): YES